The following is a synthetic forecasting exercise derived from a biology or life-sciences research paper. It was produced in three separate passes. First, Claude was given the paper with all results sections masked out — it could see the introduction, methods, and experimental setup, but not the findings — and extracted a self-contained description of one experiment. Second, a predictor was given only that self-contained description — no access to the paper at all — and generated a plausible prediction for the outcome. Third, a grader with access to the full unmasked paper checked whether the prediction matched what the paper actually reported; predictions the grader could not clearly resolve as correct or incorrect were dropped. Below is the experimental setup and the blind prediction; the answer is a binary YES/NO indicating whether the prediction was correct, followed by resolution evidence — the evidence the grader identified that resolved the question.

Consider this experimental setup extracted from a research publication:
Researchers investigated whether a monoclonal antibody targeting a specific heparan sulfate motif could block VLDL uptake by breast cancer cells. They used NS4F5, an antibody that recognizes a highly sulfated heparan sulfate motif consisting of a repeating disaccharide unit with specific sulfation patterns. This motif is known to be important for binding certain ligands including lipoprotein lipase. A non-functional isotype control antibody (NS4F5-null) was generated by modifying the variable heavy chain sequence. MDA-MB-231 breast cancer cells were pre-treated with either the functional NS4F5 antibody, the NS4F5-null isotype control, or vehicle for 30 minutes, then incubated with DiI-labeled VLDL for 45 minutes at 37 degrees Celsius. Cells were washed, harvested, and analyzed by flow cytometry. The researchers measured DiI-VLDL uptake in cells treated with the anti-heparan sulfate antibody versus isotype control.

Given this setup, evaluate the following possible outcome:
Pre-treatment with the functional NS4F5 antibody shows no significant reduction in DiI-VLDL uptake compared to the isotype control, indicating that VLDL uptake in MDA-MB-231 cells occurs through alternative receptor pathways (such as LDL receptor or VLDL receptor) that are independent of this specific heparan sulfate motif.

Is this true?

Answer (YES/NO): NO